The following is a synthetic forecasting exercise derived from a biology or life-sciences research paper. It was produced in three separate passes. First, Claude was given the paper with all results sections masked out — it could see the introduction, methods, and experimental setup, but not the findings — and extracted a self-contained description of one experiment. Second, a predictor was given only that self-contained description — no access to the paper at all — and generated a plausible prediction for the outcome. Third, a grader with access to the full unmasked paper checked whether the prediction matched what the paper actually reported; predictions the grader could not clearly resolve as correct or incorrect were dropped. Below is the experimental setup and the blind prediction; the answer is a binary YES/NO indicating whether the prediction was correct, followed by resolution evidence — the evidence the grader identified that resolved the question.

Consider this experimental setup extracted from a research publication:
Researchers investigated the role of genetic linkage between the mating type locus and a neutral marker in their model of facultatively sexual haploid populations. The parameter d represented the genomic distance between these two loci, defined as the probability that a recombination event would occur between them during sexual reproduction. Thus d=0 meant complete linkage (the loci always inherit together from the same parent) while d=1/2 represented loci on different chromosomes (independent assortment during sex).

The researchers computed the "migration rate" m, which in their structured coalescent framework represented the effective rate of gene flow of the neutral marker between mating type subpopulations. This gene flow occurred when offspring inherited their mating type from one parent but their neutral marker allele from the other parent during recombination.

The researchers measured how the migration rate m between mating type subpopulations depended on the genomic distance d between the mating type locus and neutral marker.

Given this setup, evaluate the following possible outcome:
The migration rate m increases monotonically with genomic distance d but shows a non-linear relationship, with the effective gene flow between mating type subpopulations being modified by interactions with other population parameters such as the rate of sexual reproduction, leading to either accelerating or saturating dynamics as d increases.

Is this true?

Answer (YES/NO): NO